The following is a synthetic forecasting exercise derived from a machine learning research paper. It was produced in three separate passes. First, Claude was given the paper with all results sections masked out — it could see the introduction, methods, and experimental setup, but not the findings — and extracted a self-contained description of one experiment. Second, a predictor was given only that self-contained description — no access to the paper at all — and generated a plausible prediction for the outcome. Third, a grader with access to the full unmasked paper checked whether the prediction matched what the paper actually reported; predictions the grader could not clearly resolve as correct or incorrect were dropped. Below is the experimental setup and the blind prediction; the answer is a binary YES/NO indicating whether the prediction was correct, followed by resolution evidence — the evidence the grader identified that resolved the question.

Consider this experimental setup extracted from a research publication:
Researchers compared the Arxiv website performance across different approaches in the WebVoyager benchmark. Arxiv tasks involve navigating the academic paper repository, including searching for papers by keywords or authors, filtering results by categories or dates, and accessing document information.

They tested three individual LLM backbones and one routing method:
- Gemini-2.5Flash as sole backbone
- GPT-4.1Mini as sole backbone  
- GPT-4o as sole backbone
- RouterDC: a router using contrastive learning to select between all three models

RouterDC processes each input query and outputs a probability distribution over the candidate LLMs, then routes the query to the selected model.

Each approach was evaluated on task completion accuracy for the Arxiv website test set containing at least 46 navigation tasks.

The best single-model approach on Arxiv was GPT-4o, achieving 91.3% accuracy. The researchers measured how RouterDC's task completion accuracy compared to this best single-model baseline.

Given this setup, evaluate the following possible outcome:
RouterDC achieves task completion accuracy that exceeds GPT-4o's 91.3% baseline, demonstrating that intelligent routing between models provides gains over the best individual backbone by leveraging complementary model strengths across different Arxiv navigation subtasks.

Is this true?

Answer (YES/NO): NO